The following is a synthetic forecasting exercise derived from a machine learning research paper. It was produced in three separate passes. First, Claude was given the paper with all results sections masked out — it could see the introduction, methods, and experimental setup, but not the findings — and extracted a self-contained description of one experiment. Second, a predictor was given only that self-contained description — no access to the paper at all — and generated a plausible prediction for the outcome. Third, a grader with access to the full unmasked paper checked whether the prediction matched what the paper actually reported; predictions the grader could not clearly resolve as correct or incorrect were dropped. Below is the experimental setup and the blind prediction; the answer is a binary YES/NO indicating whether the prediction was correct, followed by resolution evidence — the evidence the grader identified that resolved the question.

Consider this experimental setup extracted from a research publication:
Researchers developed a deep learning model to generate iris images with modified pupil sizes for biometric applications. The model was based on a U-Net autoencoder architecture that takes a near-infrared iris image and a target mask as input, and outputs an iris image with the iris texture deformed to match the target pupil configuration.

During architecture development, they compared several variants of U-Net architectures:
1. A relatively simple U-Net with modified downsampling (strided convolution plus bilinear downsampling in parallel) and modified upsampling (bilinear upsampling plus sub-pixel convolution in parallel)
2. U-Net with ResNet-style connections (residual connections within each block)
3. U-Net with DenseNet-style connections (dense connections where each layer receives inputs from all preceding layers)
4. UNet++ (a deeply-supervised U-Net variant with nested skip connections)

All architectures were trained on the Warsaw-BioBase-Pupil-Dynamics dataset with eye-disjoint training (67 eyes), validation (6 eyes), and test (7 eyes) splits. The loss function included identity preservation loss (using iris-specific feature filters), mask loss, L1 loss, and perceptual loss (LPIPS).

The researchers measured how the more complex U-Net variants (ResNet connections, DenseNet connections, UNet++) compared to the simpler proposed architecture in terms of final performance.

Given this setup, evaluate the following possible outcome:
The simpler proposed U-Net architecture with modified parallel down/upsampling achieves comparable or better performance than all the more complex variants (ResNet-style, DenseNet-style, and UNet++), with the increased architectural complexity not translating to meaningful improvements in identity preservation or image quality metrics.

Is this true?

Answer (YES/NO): YES